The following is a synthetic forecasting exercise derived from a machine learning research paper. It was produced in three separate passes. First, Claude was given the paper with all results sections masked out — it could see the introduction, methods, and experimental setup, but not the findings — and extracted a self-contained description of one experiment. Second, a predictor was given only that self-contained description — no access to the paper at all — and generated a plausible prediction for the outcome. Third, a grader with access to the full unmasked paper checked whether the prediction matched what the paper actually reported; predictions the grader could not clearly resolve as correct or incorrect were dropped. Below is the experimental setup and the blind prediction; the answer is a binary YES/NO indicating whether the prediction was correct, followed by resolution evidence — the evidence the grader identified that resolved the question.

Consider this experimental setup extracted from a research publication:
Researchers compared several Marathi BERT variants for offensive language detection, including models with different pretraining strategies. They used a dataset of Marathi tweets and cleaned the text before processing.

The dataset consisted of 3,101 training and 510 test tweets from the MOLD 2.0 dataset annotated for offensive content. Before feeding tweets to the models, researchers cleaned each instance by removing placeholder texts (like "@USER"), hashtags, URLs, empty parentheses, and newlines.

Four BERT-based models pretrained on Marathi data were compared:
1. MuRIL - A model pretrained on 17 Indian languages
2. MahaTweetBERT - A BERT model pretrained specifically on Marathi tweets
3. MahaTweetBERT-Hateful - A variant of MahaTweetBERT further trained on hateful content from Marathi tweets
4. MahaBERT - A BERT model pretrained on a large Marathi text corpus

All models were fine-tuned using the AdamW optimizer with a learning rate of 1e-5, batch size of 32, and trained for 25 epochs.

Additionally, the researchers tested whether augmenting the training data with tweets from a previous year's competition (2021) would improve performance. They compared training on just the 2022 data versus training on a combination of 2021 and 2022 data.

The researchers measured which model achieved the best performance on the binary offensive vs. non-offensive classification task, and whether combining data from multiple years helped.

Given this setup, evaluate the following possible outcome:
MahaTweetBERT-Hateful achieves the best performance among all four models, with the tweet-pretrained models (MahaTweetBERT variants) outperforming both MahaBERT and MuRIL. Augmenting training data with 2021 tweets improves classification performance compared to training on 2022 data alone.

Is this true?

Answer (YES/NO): NO